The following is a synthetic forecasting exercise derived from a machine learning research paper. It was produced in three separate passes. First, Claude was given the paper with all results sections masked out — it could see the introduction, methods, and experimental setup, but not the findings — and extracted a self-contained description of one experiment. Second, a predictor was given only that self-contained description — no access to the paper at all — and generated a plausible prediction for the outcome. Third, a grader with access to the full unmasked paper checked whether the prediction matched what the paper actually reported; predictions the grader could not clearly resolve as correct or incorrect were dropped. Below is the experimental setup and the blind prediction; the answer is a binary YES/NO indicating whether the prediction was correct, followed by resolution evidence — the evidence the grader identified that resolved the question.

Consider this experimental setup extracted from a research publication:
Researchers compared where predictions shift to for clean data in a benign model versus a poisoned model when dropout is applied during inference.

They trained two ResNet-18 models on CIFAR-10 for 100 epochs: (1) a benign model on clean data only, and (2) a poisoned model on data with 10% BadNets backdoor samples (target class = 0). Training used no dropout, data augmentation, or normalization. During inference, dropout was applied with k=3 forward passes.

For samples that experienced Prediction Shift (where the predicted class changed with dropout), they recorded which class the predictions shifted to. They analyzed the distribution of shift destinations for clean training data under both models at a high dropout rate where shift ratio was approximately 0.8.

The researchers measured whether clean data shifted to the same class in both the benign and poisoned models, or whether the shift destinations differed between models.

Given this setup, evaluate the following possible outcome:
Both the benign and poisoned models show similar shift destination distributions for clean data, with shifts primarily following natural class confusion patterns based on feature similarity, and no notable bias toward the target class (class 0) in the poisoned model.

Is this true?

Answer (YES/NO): NO